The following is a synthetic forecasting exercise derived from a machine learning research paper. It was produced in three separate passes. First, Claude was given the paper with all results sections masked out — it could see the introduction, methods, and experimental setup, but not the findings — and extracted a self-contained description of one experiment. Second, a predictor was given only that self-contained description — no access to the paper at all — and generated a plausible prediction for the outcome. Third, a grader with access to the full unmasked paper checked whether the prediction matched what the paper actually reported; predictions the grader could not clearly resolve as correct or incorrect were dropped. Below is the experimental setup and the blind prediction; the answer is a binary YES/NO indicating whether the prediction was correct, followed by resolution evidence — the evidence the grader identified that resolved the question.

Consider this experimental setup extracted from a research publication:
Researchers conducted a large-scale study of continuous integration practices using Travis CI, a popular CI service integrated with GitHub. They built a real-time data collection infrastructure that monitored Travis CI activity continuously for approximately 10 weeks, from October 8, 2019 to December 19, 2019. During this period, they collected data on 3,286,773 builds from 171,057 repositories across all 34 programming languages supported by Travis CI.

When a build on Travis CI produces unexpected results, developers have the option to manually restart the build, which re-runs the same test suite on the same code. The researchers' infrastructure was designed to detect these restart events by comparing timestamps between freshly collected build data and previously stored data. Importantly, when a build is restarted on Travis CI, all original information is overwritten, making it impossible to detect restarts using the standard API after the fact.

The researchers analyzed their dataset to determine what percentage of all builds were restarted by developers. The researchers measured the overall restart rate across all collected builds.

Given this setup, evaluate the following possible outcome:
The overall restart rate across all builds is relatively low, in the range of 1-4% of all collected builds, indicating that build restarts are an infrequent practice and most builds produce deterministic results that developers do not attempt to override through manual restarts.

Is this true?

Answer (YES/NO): YES